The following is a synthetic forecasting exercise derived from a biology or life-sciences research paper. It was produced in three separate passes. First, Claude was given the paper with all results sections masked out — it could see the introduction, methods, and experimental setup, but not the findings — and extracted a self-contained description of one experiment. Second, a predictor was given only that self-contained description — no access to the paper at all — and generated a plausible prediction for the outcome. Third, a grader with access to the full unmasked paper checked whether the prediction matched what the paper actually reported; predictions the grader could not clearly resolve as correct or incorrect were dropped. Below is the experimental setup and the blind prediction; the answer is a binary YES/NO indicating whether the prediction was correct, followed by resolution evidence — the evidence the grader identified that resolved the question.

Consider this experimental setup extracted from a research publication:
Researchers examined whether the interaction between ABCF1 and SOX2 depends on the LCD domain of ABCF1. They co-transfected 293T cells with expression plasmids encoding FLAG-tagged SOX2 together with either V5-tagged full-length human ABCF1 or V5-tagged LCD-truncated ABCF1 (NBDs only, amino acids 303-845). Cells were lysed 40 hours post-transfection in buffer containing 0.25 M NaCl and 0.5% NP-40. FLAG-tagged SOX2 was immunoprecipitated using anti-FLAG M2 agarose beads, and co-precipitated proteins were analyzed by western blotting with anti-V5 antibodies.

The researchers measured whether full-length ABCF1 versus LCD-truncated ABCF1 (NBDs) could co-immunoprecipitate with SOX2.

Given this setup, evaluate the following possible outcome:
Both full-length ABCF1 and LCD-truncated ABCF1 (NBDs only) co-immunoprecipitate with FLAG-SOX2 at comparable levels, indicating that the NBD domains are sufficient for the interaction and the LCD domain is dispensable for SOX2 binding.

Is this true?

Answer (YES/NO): NO